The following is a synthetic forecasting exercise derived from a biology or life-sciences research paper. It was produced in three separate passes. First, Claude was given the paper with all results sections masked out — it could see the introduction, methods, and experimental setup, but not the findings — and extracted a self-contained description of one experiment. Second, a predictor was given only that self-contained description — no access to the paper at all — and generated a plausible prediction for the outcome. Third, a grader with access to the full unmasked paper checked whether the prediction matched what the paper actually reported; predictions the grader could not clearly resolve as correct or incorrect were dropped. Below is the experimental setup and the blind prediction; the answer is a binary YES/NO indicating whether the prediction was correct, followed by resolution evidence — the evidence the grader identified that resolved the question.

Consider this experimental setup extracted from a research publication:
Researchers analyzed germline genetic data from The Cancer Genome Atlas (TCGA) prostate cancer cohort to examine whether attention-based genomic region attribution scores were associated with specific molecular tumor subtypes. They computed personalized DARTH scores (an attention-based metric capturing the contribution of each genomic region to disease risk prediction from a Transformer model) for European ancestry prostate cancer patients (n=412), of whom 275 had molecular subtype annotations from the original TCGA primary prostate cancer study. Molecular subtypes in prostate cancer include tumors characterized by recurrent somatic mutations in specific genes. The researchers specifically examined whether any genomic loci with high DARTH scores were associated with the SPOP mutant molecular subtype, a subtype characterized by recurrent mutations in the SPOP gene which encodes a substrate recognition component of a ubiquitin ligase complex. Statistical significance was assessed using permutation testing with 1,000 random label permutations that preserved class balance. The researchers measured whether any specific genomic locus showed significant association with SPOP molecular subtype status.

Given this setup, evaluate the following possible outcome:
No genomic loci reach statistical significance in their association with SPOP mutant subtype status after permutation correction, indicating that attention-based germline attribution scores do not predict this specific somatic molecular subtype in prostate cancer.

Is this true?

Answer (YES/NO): NO